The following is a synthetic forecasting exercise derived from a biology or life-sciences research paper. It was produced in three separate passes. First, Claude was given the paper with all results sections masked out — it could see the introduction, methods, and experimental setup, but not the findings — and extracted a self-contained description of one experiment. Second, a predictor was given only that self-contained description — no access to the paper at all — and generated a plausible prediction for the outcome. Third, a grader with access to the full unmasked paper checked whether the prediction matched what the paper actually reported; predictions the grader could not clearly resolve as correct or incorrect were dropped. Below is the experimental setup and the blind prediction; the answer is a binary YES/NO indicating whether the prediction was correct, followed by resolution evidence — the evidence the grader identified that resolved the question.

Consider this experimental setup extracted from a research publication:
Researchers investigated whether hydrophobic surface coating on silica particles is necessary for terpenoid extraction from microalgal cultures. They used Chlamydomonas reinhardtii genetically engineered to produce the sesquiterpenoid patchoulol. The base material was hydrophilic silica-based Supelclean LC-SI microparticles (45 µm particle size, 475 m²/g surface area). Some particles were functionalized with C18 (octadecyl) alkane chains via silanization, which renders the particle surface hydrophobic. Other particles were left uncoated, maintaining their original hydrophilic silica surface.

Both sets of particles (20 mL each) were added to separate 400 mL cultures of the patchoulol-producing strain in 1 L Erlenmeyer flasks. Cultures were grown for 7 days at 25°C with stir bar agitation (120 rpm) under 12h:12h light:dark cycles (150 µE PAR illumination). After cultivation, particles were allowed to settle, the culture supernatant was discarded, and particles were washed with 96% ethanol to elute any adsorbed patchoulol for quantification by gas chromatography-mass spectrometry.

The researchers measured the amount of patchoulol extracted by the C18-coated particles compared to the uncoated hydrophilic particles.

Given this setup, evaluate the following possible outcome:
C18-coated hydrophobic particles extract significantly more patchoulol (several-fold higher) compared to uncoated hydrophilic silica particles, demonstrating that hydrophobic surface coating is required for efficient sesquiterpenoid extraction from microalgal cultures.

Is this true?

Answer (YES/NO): YES